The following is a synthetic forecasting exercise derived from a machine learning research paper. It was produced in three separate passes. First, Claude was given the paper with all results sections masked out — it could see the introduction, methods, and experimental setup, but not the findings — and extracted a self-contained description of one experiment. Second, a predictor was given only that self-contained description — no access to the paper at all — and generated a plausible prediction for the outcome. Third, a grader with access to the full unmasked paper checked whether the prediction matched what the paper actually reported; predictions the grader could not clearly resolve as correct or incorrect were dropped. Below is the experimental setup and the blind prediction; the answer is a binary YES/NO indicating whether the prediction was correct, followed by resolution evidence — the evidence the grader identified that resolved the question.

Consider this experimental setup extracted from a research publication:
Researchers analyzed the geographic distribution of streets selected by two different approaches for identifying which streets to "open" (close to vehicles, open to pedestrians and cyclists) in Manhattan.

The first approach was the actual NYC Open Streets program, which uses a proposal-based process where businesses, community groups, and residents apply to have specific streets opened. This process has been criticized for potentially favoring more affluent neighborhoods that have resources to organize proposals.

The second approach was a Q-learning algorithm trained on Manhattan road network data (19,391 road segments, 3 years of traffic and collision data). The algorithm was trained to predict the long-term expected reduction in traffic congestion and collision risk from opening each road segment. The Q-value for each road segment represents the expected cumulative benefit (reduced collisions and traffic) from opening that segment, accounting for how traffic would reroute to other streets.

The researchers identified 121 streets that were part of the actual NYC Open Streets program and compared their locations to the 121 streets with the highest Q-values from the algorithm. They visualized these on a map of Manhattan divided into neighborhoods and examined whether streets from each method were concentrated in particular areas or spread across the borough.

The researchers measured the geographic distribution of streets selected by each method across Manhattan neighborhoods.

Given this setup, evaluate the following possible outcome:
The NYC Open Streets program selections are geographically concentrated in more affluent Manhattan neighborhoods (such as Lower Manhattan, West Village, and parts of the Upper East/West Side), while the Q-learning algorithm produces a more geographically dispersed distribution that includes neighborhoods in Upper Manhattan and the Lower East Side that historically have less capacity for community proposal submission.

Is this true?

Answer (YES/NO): NO